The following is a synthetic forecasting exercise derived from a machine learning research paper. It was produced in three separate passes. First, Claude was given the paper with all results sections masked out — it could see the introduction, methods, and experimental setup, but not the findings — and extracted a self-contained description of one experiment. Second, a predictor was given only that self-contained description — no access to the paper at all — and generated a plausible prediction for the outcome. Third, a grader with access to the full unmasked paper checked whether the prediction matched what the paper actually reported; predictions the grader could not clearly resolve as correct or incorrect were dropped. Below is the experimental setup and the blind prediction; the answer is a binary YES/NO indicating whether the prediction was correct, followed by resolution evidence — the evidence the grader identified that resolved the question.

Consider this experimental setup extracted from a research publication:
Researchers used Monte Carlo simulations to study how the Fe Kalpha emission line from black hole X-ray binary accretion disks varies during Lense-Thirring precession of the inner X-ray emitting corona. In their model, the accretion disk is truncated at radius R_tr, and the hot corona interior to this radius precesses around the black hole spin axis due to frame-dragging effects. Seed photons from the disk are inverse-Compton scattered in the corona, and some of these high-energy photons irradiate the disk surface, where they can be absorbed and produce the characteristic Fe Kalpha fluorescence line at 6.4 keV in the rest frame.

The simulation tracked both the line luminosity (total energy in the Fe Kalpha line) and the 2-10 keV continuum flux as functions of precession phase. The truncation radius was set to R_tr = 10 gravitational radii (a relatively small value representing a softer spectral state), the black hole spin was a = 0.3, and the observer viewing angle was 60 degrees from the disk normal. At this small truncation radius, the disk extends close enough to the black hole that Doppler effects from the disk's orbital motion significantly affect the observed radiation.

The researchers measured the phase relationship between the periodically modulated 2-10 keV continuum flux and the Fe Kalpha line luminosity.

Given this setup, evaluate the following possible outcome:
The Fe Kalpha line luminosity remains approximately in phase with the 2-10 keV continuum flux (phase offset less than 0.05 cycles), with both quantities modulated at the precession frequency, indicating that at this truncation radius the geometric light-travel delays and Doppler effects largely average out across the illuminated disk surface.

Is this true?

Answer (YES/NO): NO